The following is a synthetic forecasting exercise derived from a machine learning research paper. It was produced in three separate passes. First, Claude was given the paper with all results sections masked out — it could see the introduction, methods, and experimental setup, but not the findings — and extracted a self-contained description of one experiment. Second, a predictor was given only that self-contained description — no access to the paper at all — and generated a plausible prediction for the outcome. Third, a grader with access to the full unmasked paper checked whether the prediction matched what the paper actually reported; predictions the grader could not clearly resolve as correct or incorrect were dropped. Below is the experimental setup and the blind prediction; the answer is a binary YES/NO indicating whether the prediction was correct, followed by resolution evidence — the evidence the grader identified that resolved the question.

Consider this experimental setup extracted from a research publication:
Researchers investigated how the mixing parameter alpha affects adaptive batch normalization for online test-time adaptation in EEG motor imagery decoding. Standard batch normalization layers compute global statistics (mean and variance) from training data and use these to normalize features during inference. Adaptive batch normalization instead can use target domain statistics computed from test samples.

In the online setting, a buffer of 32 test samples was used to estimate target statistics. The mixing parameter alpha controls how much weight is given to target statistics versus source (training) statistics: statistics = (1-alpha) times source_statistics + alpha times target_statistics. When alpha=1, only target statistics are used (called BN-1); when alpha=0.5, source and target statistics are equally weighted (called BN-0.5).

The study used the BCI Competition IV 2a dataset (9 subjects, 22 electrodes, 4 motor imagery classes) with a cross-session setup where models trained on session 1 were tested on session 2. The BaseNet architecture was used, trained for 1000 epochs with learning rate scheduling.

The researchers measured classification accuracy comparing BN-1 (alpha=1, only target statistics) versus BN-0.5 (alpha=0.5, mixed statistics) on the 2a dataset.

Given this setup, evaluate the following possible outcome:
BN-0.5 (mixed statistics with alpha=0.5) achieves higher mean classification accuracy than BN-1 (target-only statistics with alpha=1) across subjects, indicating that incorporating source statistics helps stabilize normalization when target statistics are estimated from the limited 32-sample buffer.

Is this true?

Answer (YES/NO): YES